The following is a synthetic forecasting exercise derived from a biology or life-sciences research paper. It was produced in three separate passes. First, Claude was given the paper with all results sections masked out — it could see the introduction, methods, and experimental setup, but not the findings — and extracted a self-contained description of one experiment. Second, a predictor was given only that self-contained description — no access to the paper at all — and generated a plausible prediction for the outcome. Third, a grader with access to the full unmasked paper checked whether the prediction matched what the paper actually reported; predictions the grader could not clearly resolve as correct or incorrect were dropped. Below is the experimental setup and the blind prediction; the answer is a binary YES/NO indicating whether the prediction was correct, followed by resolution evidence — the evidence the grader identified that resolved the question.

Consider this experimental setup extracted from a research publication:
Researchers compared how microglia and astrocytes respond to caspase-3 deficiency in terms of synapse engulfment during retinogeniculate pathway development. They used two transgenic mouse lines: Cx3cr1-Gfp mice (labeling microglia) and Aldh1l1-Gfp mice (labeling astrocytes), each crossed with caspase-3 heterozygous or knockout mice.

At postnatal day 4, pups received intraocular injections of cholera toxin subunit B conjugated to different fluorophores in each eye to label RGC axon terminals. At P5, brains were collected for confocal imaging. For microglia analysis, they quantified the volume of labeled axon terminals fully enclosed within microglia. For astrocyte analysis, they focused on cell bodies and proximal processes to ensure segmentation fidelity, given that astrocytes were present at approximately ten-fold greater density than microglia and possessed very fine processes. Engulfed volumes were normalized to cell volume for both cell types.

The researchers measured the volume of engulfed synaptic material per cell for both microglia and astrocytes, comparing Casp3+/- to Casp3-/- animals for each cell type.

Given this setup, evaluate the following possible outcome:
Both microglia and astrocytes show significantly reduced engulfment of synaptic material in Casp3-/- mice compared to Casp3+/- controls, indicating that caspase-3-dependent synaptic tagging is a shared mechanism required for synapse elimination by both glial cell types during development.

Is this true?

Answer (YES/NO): NO